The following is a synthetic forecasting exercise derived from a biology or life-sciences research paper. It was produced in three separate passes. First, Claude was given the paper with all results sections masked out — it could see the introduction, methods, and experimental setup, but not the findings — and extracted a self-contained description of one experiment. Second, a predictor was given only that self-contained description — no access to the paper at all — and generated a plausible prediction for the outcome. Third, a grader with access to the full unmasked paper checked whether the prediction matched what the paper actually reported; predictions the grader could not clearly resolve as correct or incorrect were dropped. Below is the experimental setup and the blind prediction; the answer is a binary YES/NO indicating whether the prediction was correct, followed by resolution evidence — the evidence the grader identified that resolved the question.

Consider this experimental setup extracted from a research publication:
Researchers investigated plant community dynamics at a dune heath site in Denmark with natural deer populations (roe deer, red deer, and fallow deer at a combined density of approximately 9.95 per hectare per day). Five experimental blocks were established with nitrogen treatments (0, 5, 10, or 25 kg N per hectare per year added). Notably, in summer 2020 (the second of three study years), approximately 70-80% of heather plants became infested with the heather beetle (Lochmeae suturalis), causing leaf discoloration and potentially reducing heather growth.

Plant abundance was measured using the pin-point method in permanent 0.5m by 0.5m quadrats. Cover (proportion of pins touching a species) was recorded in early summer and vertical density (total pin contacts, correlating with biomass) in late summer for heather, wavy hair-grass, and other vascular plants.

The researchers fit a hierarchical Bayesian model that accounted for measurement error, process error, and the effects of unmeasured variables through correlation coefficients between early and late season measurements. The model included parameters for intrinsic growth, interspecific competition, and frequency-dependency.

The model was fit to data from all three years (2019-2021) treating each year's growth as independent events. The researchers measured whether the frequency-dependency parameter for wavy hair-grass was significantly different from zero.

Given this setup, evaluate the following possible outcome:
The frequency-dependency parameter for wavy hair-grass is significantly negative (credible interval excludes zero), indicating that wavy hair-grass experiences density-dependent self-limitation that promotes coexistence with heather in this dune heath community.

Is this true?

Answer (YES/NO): NO